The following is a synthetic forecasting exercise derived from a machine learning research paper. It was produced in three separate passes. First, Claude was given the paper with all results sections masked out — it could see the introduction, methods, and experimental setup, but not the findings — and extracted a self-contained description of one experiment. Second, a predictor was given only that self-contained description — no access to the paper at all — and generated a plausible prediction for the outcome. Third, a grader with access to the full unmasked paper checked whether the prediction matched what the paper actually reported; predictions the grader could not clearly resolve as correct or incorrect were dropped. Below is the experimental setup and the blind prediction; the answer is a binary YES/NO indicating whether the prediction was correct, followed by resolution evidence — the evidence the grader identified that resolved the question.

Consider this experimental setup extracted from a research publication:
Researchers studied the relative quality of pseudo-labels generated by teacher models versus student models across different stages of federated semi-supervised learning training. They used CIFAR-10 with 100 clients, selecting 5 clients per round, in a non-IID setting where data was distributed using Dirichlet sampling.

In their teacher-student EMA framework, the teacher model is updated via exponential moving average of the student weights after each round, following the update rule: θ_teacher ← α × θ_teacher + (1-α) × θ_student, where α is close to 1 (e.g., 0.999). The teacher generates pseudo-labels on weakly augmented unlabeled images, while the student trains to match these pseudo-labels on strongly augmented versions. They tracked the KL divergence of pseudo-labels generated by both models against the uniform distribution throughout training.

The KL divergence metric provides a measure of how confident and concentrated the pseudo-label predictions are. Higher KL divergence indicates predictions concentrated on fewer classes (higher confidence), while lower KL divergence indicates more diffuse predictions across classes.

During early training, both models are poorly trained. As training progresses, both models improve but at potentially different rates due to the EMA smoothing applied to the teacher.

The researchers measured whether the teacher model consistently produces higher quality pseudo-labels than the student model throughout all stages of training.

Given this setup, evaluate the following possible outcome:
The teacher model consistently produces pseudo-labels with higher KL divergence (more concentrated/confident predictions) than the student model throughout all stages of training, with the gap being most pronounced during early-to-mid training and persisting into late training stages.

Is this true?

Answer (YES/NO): NO